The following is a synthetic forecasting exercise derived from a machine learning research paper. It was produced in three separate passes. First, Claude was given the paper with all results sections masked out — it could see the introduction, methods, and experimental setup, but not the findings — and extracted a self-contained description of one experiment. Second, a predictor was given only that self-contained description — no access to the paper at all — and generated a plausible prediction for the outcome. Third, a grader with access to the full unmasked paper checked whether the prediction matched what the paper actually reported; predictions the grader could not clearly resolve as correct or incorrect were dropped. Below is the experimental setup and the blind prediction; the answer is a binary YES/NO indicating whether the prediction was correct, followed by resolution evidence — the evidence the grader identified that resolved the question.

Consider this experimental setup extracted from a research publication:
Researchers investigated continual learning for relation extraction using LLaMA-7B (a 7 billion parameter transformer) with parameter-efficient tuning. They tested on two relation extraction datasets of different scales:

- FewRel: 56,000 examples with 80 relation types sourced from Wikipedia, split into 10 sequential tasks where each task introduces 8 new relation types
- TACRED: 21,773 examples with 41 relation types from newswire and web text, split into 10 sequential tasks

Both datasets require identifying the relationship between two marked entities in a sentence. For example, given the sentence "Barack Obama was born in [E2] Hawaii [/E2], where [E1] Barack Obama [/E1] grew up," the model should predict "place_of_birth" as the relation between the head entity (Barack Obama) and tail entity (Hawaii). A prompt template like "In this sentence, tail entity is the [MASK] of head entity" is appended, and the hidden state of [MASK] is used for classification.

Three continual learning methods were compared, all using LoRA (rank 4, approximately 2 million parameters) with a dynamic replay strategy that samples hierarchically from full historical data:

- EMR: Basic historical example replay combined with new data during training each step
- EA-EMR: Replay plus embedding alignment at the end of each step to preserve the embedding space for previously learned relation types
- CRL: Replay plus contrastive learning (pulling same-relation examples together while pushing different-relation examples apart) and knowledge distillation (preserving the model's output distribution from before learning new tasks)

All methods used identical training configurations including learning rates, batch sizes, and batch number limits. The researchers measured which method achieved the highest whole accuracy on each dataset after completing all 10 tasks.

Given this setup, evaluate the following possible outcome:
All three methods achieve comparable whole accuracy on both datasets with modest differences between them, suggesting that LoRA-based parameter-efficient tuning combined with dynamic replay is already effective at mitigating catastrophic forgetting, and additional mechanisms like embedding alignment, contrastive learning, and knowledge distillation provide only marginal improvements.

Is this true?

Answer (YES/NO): NO